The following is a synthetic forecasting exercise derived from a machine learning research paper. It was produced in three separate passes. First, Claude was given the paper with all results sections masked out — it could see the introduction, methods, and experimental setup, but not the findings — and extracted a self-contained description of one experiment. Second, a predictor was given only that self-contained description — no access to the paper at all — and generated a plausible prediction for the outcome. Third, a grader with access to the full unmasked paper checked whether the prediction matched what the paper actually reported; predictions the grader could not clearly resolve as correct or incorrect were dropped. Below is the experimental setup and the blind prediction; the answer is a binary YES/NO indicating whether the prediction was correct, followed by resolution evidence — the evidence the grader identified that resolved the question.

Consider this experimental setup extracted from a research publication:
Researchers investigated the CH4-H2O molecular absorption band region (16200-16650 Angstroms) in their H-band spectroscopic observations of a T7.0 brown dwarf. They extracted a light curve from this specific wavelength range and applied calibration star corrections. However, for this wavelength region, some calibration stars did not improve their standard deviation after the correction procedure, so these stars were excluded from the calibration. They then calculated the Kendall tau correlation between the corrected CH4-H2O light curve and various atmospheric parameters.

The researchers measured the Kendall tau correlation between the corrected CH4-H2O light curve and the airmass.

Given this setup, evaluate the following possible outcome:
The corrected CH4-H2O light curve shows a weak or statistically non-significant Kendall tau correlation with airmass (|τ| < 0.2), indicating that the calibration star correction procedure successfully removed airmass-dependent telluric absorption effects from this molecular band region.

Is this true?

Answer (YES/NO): NO